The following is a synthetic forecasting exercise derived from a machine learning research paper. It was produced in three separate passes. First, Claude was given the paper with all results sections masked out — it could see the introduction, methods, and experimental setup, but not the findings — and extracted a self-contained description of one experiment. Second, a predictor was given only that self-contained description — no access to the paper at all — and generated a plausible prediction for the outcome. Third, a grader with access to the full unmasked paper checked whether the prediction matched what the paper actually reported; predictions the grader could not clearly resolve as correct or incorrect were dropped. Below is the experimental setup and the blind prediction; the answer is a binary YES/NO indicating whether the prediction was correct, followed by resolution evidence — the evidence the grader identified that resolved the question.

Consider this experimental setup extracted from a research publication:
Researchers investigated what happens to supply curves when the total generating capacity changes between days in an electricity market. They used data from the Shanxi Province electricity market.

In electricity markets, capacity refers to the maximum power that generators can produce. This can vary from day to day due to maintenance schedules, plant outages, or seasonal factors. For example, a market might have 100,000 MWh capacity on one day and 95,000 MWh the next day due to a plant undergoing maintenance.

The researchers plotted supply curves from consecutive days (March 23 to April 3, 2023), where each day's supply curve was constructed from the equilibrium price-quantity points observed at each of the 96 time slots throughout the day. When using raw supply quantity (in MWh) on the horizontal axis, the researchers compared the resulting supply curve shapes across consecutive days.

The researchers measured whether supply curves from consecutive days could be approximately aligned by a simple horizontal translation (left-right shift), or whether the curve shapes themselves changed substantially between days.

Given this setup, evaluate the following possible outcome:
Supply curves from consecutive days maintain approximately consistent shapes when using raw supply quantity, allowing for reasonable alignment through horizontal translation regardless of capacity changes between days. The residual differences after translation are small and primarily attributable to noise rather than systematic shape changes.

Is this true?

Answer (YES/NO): NO